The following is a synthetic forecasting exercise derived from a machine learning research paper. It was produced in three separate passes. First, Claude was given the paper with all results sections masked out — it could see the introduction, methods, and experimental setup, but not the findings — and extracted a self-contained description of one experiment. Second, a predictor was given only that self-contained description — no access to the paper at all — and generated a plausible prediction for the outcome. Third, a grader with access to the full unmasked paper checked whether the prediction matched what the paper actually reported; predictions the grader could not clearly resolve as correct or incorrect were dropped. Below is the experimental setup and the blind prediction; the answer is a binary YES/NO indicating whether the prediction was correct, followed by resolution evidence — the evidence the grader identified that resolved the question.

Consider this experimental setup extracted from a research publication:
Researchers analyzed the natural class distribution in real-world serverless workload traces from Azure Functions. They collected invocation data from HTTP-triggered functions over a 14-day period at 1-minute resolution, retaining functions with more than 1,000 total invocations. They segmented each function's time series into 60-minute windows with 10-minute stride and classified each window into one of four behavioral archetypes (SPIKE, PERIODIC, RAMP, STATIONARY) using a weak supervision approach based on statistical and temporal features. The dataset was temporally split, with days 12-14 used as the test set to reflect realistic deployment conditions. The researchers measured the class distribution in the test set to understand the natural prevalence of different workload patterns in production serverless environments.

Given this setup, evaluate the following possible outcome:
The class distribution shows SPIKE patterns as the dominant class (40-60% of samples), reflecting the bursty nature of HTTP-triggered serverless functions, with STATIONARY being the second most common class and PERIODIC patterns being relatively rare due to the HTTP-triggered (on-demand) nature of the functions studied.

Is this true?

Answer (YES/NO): NO